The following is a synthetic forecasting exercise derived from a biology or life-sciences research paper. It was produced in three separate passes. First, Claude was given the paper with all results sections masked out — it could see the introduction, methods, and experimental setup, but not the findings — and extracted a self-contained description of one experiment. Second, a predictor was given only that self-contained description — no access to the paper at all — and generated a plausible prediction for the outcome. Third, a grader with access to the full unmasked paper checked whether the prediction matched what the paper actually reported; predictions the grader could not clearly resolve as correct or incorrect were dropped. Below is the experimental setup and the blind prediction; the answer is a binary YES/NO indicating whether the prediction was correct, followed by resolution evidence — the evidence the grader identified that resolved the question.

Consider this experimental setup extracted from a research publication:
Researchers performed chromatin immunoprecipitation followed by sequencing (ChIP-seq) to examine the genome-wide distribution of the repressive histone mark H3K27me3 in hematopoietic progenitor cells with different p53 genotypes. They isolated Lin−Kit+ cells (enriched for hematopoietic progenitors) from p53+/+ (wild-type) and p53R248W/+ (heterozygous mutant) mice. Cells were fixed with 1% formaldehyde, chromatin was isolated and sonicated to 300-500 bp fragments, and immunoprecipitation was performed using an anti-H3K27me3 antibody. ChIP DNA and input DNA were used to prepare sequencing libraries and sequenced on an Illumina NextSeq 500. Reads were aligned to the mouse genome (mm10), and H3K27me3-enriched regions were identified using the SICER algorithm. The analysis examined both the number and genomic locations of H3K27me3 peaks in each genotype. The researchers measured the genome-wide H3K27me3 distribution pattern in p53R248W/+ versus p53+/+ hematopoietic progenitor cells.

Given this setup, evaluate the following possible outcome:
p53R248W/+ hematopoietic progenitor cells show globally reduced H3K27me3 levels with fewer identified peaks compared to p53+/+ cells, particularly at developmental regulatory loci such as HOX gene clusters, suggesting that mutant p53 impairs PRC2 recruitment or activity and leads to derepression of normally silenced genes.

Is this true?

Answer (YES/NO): NO